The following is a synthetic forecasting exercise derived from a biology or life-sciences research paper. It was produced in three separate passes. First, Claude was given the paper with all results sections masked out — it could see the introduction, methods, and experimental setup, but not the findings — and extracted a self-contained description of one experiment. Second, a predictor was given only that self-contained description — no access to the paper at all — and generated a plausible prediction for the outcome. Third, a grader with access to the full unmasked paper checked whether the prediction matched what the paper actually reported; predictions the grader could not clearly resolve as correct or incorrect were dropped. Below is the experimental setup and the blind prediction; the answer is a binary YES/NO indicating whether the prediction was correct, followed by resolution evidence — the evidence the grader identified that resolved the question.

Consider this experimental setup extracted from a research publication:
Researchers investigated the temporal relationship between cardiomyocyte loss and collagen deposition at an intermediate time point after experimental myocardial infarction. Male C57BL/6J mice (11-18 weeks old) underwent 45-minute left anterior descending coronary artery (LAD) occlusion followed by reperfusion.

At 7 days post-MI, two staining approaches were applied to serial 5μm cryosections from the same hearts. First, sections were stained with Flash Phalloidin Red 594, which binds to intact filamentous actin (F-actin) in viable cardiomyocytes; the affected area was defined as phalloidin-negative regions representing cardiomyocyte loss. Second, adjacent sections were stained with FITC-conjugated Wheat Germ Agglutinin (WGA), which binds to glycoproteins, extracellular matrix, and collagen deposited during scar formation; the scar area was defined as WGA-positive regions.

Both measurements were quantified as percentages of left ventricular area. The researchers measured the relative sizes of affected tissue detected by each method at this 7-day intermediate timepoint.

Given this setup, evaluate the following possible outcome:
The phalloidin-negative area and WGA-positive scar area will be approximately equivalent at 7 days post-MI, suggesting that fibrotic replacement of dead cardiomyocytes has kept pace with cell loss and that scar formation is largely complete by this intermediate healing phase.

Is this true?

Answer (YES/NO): NO